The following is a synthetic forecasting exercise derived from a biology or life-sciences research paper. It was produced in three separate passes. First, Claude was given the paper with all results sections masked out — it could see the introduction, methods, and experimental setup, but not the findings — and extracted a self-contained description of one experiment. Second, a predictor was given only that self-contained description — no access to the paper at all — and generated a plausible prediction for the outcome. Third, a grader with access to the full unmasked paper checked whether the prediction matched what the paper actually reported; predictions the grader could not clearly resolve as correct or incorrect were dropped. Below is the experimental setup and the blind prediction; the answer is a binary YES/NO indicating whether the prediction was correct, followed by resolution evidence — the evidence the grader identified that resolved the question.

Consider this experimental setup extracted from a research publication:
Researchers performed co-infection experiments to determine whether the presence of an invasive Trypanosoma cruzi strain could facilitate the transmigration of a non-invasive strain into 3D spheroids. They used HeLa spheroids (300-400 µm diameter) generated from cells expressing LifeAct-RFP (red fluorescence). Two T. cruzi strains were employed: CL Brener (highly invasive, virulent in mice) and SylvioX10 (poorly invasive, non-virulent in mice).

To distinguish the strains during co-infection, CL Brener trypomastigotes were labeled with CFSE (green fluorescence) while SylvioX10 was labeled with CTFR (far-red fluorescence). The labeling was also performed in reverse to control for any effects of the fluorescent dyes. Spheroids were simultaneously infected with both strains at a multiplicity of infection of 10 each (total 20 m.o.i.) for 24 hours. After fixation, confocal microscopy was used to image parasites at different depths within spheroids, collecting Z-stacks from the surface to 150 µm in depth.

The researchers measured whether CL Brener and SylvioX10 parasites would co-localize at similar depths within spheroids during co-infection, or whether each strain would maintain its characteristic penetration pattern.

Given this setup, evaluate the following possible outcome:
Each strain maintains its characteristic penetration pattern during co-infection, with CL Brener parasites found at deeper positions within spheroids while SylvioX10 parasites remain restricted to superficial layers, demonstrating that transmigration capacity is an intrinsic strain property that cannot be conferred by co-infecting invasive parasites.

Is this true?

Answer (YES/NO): YES